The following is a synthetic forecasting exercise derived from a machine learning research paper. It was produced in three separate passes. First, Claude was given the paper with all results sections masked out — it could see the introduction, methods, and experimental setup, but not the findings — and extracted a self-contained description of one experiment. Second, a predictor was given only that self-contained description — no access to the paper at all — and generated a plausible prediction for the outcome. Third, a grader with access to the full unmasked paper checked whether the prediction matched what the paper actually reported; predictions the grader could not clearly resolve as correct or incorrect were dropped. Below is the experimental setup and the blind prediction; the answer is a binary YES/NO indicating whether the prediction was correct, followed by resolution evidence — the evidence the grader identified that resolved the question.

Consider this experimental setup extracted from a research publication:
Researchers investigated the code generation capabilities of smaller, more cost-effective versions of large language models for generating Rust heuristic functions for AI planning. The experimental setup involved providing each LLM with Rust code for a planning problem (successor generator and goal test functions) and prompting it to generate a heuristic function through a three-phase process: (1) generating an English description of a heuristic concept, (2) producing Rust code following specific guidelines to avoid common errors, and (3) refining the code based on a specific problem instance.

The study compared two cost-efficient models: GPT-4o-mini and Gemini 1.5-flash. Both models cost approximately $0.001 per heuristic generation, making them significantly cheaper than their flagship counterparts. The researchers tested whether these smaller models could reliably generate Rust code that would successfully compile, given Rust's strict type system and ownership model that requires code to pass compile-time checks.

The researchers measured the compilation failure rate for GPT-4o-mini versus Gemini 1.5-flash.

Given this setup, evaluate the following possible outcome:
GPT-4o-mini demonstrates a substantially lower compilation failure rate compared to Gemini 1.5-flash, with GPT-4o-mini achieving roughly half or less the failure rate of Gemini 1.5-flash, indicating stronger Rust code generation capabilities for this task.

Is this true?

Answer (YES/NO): NO